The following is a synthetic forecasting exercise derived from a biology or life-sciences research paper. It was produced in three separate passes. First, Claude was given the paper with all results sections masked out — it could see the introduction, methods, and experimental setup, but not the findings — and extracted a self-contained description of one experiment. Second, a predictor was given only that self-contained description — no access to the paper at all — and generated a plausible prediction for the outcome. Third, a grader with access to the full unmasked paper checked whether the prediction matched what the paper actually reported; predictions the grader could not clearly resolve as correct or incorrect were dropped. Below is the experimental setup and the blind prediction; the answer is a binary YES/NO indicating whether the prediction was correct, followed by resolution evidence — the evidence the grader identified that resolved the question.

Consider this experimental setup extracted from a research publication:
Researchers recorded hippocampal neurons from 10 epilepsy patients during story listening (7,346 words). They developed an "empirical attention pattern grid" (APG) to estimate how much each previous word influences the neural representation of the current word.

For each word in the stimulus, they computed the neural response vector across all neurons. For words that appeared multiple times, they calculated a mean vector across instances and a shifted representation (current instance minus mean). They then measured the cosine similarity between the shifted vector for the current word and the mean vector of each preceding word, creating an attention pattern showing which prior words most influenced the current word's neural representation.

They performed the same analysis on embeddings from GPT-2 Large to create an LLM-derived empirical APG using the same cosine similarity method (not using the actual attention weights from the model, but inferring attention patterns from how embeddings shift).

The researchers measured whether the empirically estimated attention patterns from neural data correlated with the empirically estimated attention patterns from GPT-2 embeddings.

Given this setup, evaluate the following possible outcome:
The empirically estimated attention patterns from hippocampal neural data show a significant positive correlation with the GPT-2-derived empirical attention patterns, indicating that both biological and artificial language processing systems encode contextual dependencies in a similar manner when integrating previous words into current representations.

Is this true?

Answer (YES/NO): YES